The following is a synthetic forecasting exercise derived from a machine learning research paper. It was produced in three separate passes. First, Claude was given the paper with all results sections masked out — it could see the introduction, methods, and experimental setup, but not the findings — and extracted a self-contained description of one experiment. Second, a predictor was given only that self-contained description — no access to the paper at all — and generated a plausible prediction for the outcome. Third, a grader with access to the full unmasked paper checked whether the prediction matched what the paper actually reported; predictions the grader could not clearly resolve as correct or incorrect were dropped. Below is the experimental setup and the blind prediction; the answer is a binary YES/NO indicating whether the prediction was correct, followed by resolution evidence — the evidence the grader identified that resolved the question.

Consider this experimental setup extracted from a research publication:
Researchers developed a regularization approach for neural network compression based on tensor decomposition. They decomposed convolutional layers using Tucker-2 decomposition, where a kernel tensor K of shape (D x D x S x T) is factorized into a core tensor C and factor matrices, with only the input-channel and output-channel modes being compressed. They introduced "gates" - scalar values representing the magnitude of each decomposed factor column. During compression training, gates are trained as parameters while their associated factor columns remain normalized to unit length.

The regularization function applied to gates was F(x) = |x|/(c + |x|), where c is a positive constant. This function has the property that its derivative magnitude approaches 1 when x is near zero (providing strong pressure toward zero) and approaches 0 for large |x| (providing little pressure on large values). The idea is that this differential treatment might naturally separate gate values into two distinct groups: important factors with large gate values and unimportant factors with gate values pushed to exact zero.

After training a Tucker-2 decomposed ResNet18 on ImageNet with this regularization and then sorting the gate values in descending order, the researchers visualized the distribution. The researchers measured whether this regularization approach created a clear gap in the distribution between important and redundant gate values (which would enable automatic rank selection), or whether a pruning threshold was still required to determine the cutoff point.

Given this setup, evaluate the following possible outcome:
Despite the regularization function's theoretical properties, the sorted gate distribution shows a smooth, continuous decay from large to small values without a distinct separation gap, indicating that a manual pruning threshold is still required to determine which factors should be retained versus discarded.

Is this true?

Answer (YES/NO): YES